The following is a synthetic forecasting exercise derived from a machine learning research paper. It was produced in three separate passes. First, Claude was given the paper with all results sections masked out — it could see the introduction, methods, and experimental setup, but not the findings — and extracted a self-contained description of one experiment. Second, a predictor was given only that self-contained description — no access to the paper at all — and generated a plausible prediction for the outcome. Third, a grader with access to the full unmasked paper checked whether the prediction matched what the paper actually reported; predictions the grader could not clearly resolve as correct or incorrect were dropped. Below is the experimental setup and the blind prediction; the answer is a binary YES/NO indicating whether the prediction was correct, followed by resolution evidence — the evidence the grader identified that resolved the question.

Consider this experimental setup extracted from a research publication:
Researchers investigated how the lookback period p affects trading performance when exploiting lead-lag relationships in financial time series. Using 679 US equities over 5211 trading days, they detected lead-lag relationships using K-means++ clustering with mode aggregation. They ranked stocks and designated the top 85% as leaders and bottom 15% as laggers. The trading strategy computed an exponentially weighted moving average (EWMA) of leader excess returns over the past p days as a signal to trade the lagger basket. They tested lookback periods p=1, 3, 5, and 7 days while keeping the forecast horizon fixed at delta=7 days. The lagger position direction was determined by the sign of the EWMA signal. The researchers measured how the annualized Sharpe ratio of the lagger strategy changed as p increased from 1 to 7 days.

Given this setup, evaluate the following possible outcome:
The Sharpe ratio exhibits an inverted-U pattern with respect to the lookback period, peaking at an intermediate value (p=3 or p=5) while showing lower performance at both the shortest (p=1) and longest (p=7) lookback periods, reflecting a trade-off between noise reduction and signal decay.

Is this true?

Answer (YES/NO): NO